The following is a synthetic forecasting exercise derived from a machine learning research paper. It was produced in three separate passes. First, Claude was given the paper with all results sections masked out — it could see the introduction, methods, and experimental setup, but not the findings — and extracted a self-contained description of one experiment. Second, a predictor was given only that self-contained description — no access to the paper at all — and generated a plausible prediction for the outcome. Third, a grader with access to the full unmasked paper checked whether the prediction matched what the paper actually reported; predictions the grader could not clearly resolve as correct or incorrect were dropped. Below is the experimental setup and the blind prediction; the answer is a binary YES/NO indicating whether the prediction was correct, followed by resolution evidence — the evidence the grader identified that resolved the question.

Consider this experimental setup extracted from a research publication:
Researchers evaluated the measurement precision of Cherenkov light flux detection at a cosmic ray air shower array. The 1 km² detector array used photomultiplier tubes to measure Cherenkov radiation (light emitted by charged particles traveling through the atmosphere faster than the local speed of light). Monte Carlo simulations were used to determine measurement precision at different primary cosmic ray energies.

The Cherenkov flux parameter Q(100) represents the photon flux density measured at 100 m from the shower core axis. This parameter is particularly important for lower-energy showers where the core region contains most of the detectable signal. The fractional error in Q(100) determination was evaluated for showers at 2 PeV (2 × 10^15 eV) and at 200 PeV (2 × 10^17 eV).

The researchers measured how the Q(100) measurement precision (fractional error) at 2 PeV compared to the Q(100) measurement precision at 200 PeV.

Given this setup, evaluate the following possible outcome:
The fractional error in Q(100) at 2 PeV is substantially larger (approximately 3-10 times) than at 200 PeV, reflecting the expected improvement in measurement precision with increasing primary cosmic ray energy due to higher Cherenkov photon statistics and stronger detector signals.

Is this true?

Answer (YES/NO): NO